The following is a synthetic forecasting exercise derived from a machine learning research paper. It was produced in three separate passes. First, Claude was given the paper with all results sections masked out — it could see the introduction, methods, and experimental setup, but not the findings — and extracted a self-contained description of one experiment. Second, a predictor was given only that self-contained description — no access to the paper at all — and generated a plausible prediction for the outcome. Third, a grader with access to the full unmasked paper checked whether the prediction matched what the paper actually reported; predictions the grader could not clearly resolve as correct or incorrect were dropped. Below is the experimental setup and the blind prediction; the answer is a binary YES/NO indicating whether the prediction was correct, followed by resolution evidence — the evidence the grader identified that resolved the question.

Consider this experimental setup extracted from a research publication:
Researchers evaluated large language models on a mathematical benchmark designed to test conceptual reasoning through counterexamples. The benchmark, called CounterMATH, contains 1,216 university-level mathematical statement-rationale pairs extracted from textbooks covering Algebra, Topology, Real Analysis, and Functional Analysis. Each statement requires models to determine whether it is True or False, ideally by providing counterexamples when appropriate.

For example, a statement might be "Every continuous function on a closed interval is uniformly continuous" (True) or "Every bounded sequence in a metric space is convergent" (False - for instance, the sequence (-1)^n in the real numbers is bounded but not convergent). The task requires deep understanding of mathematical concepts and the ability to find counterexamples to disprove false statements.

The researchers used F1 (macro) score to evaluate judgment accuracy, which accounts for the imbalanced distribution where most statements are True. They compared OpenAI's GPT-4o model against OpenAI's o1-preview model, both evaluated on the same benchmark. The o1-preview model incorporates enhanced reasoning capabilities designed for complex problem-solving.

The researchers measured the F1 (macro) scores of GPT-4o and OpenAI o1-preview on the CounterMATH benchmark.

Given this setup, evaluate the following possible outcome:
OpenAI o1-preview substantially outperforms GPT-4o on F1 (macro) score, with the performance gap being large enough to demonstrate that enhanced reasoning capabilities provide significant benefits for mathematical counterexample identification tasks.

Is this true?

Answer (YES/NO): NO